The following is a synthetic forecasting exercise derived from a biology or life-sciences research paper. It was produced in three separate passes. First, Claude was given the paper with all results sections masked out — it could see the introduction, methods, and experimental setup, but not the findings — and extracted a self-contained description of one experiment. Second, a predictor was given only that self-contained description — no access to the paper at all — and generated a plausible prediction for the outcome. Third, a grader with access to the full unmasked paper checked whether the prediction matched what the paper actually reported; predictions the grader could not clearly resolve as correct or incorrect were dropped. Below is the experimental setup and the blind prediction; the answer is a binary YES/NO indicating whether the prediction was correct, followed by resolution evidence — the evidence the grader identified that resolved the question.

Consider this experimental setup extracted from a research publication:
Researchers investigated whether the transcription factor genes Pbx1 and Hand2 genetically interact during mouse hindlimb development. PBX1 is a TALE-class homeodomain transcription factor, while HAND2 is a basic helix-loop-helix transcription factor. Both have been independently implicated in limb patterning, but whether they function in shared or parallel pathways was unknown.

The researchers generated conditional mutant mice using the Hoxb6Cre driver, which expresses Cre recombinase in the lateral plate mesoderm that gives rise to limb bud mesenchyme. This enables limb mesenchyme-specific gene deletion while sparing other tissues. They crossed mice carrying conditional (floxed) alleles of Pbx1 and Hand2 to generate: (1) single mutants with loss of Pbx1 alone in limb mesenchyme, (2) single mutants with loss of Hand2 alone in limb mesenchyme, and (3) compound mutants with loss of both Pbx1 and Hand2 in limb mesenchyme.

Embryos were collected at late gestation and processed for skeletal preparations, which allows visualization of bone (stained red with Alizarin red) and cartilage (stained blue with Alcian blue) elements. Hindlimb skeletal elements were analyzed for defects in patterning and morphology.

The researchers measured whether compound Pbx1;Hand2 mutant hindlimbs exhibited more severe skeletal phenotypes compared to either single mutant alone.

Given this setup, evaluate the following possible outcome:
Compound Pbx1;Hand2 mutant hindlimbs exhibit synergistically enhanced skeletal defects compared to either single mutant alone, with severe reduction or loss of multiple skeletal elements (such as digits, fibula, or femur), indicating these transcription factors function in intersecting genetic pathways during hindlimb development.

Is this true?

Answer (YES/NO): YES